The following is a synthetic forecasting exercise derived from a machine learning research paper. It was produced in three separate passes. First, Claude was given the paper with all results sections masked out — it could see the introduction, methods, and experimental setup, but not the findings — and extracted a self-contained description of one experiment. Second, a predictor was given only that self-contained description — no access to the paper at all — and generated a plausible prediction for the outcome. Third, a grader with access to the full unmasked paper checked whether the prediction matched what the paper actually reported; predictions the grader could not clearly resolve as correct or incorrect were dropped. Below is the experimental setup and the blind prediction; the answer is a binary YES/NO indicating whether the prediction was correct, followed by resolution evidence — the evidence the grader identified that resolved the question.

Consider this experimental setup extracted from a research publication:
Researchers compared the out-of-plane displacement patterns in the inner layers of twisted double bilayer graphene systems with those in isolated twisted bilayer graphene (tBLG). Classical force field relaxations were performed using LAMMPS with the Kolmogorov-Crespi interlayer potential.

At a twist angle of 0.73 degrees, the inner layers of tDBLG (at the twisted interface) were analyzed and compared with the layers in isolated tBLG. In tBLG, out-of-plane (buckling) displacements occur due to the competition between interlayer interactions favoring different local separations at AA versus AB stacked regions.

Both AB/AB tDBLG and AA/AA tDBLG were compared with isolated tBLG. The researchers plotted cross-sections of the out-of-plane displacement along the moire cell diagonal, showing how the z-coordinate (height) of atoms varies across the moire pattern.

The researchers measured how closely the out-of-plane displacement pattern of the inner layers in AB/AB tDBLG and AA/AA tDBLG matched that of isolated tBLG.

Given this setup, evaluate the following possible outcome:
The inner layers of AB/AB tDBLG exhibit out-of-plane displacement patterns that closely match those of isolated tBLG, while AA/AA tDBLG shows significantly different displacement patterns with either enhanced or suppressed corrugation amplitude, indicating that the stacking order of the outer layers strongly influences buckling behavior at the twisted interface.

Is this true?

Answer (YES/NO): NO